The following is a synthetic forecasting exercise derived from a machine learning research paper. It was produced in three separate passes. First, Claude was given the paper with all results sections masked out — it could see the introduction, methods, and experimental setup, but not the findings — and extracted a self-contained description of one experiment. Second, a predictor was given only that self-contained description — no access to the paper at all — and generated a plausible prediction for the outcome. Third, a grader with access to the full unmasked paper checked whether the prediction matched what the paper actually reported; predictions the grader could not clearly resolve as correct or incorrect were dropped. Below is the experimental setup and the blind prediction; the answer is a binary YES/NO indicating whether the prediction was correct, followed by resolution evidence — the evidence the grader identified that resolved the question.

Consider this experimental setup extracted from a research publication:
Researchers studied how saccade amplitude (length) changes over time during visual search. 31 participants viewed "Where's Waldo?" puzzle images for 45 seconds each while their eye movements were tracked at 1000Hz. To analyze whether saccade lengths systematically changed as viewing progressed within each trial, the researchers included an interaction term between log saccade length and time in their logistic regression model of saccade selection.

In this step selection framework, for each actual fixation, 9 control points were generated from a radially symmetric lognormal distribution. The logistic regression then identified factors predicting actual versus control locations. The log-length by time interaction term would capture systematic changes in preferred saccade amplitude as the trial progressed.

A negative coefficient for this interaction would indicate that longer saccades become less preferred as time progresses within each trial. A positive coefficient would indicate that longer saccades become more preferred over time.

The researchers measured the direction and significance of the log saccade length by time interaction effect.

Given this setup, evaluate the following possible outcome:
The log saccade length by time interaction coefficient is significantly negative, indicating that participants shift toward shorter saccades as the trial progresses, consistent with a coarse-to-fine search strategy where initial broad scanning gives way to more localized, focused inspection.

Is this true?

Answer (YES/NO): YES